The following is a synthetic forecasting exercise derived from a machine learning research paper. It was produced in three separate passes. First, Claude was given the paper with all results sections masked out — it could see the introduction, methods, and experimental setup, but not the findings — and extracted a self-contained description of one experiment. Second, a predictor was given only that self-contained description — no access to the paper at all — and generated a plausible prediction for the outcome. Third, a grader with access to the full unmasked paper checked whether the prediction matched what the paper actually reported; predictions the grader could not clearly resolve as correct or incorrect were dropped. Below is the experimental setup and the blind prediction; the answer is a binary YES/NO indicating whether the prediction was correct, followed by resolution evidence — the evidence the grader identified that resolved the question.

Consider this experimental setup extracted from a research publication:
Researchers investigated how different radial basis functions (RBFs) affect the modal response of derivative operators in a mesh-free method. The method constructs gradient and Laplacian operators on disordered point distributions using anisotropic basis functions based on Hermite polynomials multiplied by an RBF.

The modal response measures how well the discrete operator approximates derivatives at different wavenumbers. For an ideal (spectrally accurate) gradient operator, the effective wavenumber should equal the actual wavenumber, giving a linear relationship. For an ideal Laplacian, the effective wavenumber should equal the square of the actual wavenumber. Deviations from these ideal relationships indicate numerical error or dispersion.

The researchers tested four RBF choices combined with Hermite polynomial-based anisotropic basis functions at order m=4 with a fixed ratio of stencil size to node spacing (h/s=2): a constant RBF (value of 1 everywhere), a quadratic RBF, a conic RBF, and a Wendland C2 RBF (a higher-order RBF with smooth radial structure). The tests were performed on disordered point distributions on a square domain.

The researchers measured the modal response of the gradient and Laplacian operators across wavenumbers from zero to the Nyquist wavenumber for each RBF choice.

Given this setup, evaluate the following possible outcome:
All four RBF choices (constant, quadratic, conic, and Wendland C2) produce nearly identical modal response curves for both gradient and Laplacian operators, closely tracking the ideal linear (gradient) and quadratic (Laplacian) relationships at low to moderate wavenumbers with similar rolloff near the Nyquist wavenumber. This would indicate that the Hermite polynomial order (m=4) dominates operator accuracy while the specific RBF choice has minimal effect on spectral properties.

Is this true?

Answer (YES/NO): NO